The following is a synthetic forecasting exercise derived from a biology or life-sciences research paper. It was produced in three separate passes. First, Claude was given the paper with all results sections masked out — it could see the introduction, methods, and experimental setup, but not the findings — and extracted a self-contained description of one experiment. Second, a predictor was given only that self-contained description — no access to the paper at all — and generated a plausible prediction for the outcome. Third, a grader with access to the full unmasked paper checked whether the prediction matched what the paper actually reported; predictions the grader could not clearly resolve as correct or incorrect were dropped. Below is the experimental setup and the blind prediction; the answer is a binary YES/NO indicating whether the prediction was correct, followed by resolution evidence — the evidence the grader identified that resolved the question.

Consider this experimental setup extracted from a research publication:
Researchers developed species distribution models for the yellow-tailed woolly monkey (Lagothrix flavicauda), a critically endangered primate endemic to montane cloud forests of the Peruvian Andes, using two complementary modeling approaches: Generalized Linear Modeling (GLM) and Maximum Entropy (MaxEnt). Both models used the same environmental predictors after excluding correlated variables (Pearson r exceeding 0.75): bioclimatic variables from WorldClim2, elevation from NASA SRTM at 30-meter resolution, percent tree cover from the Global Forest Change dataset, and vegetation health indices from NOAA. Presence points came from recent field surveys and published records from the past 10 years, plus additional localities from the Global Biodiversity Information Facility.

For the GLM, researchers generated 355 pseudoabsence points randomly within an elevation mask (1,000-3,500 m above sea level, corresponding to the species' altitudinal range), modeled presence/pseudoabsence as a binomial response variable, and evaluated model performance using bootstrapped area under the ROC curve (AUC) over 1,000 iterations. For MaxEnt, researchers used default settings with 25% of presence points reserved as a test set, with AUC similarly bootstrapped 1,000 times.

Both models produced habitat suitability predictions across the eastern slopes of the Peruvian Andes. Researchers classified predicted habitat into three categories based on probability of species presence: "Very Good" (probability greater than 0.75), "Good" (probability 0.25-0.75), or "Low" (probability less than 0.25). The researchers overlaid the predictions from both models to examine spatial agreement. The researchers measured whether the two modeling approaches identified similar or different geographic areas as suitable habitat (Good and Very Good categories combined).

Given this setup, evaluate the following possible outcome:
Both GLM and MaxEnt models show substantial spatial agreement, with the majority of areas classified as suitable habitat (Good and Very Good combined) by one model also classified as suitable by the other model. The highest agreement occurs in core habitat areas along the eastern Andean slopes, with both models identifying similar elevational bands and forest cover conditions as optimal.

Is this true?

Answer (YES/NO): NO